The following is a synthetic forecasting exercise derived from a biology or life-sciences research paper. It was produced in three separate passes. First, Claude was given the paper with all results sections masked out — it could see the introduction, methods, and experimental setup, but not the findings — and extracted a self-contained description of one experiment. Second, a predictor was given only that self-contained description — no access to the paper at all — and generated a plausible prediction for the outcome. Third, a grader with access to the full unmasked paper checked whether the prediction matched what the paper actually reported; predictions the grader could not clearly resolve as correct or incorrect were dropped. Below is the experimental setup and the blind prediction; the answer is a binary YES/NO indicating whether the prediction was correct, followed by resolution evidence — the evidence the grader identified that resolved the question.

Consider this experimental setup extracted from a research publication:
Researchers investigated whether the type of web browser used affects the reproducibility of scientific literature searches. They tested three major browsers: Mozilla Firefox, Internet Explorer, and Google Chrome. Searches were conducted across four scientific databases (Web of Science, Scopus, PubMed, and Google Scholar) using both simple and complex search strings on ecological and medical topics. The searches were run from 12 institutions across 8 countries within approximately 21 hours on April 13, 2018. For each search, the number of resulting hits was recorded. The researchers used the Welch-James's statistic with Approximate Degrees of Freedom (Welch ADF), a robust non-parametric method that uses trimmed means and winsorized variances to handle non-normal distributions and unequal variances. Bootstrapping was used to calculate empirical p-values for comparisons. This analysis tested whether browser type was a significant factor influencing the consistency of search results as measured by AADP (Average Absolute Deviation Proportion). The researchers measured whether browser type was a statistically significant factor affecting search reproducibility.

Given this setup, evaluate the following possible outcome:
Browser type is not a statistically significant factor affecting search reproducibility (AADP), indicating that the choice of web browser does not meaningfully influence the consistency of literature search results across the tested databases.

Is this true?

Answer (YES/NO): YES